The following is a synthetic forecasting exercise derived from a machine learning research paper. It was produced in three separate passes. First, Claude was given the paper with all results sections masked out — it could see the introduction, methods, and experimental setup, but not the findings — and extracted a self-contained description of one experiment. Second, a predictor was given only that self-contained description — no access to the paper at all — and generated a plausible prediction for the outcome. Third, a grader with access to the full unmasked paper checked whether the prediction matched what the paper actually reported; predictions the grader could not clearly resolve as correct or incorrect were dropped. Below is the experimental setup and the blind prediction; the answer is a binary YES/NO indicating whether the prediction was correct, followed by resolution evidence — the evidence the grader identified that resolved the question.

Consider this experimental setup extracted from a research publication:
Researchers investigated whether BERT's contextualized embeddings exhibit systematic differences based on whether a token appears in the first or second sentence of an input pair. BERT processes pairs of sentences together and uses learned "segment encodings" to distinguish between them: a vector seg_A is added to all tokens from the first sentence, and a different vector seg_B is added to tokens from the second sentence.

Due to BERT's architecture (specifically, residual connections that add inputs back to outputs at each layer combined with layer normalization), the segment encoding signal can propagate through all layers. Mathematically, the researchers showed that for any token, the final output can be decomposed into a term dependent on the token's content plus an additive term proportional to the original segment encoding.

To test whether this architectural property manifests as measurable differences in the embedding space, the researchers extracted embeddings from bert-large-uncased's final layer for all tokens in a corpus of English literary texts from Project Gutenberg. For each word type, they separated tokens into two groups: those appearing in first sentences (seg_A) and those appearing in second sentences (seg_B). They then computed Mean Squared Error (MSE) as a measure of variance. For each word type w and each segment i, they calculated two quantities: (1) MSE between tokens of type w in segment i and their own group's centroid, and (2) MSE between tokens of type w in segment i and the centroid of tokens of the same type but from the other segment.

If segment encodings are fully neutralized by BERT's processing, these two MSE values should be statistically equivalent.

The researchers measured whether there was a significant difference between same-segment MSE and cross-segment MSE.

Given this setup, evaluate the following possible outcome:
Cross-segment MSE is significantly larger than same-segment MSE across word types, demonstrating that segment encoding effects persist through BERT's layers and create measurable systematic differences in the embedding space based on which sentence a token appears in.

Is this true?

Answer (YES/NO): YES